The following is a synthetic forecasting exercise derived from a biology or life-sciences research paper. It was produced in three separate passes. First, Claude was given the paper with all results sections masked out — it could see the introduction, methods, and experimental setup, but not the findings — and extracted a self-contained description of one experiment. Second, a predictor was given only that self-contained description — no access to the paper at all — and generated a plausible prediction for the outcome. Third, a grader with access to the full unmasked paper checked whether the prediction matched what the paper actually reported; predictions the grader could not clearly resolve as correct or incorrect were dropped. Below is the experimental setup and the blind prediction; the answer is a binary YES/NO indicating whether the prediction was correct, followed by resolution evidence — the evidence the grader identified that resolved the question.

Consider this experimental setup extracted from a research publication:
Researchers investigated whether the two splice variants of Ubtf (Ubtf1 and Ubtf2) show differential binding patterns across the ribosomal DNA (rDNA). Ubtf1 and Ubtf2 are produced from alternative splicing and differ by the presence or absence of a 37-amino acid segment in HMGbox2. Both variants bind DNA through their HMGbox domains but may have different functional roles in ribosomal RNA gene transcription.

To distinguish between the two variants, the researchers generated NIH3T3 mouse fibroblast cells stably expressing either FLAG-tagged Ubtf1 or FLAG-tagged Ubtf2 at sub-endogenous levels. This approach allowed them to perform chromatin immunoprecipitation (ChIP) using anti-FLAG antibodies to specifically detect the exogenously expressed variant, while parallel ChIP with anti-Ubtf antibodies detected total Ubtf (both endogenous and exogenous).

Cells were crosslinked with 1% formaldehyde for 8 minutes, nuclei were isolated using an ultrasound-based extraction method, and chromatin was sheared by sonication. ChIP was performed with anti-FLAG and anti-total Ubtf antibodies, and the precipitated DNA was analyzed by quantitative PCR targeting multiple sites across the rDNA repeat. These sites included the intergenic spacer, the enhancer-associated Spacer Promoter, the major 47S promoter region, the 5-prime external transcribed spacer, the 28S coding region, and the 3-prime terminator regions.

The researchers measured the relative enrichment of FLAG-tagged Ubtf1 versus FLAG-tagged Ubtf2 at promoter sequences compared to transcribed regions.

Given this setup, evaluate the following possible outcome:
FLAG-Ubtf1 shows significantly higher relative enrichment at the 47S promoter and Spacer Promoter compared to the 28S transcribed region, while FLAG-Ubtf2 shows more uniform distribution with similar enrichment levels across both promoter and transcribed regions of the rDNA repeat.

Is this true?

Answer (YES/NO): YES